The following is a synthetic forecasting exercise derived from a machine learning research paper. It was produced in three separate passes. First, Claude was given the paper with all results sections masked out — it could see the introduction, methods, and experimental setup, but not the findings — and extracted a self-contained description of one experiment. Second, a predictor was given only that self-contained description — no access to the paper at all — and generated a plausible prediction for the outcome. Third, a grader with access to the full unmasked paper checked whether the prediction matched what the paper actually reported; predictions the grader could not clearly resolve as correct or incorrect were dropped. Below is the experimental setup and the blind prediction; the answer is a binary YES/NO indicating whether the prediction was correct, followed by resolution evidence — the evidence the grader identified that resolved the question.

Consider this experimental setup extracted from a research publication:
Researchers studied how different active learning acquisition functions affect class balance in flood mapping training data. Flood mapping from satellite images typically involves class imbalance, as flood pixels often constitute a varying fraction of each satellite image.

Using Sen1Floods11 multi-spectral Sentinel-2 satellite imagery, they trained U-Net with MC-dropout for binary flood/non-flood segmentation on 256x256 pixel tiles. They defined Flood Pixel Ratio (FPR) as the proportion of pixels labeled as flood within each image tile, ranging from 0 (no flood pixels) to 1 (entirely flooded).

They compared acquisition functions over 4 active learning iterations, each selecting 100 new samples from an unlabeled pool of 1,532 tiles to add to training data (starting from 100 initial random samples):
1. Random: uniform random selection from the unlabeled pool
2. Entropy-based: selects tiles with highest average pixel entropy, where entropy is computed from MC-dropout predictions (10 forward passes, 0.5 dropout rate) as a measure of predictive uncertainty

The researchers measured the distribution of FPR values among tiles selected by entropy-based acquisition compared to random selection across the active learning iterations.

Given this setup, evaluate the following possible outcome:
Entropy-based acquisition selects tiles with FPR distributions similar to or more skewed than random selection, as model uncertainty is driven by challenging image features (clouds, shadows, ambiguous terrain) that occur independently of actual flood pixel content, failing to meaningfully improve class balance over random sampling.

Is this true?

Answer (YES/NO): NO